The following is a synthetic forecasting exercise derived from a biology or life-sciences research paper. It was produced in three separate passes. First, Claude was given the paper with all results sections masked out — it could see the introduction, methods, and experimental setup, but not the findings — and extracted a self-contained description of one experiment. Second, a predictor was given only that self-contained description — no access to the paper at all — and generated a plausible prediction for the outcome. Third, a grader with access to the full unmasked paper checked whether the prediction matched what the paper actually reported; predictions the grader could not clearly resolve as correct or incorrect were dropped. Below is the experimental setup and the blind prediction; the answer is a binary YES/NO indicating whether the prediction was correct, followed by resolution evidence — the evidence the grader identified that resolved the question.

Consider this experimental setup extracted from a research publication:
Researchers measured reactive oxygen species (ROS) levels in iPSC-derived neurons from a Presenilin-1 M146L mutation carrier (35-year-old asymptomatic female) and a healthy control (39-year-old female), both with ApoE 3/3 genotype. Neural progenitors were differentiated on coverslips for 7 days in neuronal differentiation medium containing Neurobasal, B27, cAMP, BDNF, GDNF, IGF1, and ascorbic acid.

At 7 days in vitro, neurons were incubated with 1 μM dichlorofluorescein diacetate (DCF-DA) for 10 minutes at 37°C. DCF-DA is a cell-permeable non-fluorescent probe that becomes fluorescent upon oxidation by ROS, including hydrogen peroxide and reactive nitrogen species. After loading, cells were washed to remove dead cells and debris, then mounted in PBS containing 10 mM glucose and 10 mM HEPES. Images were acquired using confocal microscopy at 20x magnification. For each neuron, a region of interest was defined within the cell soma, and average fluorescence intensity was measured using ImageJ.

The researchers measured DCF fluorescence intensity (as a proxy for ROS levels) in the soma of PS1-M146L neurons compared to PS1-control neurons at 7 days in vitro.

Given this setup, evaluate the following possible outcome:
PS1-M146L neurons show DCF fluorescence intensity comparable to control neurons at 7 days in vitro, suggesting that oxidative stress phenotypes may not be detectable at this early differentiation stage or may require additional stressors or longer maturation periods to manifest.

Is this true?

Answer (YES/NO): NO